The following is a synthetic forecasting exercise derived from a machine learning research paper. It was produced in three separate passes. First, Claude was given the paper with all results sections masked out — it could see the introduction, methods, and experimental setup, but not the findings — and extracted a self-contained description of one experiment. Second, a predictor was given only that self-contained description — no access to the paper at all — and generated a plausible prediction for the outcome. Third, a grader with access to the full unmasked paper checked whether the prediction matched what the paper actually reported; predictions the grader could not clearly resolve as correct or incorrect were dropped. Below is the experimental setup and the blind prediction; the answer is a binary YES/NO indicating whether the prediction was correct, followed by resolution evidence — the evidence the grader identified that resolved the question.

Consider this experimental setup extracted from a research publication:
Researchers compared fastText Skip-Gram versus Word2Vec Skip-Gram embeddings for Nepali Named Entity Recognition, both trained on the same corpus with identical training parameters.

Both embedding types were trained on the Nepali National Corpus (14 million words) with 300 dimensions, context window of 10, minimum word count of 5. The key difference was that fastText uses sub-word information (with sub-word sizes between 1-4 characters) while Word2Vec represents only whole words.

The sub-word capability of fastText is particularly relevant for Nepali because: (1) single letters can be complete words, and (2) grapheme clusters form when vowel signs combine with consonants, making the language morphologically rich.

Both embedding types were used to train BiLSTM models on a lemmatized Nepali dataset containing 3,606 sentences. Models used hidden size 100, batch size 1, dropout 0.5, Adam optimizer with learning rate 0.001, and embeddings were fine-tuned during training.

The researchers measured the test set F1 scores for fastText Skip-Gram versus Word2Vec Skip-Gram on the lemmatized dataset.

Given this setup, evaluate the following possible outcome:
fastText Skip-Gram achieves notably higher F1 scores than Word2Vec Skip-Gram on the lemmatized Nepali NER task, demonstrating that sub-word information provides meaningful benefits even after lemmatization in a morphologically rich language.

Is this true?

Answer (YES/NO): YES